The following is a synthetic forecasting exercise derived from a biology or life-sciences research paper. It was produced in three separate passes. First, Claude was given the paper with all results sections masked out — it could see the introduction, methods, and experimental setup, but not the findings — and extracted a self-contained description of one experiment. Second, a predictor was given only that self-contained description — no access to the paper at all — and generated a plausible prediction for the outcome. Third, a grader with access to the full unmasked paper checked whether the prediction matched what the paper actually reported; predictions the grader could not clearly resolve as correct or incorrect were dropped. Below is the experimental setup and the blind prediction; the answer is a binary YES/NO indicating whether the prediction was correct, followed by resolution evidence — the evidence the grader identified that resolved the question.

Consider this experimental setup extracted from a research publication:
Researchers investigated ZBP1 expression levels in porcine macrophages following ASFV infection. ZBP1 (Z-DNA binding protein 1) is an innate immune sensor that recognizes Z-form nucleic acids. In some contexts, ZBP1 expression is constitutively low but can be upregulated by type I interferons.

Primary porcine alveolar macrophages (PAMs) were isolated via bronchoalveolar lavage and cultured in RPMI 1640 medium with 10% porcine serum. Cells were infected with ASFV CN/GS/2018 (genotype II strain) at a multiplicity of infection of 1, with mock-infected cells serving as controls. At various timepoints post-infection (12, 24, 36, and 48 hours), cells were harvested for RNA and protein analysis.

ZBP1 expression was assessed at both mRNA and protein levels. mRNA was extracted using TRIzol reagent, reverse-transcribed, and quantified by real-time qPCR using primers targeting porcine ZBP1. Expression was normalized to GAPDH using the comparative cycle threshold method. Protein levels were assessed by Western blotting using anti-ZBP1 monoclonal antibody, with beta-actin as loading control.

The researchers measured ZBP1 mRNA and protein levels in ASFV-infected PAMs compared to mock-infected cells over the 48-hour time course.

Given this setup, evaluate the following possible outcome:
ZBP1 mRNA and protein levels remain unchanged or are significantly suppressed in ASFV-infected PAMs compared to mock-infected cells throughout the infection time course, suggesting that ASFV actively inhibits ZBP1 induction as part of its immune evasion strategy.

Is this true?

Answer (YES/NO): NO